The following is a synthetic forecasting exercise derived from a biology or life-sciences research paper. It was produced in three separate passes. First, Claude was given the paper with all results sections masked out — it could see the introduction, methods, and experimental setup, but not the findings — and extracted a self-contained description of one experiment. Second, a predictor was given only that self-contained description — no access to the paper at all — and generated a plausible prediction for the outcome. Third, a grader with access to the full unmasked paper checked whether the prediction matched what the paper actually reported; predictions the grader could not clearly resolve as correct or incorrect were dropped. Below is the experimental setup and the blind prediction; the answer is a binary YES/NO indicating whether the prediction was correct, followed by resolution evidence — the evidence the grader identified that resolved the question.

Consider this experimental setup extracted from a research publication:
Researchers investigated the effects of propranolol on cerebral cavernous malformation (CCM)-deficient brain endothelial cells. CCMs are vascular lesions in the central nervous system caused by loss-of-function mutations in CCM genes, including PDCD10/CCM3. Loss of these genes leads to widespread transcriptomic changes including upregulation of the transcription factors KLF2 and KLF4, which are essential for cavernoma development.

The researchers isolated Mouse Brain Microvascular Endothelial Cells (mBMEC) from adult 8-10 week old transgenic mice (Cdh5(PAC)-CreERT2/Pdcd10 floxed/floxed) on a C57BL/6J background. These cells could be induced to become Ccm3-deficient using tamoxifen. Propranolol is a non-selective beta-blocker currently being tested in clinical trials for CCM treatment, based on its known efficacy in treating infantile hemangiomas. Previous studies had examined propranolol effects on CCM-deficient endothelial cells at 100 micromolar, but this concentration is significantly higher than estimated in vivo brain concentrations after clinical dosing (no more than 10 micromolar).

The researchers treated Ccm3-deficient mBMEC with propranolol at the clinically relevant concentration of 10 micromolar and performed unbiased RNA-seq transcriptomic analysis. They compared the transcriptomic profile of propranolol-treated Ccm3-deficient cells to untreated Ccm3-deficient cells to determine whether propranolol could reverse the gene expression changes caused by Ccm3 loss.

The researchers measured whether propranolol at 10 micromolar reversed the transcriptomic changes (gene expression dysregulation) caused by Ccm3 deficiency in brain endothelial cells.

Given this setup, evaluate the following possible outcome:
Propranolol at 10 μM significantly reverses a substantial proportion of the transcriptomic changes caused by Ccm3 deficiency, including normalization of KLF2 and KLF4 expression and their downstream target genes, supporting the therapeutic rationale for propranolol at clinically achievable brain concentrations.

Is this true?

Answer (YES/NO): NO